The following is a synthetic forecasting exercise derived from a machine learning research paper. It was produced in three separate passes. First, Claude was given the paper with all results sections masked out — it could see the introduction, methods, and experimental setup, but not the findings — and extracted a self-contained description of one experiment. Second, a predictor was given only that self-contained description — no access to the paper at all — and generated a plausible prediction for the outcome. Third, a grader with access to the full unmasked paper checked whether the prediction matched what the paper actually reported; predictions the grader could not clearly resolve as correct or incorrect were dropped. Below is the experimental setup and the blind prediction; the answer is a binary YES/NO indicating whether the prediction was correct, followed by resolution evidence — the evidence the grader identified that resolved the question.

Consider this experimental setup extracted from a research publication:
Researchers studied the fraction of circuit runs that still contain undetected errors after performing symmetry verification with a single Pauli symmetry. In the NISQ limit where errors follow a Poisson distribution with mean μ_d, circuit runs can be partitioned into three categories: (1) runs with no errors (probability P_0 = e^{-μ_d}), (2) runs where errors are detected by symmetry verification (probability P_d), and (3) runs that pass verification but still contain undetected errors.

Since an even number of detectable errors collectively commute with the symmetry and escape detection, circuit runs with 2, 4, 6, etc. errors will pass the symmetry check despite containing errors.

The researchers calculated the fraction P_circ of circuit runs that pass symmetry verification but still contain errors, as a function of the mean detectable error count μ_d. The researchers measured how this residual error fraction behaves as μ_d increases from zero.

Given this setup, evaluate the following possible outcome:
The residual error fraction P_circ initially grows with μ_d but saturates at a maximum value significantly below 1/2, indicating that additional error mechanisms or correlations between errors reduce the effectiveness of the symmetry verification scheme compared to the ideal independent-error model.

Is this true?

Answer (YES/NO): NO